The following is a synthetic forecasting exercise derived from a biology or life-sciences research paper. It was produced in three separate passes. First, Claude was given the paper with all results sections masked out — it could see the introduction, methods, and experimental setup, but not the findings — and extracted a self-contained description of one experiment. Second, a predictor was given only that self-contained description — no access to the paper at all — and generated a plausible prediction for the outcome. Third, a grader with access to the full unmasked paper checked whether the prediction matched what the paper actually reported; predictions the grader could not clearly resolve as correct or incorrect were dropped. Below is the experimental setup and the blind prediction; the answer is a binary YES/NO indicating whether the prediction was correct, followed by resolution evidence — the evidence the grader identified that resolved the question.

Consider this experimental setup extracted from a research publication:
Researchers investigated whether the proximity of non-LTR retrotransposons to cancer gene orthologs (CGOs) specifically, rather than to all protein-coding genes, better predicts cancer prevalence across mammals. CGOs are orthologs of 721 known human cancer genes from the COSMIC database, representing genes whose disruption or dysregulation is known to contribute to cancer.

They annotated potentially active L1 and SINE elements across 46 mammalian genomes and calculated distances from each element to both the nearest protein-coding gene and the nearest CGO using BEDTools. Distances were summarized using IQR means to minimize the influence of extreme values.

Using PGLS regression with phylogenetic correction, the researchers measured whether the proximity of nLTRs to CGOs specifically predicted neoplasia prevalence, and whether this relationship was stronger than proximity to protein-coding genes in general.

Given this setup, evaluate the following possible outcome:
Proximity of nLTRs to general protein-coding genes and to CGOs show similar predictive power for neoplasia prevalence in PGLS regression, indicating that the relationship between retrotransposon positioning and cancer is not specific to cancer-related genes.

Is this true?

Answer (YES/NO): NO